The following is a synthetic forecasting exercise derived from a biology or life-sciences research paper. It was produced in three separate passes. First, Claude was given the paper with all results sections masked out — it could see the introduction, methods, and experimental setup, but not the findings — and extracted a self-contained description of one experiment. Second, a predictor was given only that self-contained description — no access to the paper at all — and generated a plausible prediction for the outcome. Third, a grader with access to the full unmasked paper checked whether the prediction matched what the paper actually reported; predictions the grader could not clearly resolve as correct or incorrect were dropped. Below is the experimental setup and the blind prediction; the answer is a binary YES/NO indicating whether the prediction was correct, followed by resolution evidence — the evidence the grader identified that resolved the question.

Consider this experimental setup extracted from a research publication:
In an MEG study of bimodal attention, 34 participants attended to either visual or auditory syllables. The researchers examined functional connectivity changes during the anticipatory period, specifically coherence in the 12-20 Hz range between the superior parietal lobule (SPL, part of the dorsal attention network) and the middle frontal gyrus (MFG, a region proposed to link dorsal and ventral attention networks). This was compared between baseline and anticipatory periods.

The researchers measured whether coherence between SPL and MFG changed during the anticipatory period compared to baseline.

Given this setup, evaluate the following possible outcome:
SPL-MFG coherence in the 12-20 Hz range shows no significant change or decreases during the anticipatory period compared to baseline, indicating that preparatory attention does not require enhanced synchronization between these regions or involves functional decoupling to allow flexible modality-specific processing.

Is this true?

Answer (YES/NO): YES